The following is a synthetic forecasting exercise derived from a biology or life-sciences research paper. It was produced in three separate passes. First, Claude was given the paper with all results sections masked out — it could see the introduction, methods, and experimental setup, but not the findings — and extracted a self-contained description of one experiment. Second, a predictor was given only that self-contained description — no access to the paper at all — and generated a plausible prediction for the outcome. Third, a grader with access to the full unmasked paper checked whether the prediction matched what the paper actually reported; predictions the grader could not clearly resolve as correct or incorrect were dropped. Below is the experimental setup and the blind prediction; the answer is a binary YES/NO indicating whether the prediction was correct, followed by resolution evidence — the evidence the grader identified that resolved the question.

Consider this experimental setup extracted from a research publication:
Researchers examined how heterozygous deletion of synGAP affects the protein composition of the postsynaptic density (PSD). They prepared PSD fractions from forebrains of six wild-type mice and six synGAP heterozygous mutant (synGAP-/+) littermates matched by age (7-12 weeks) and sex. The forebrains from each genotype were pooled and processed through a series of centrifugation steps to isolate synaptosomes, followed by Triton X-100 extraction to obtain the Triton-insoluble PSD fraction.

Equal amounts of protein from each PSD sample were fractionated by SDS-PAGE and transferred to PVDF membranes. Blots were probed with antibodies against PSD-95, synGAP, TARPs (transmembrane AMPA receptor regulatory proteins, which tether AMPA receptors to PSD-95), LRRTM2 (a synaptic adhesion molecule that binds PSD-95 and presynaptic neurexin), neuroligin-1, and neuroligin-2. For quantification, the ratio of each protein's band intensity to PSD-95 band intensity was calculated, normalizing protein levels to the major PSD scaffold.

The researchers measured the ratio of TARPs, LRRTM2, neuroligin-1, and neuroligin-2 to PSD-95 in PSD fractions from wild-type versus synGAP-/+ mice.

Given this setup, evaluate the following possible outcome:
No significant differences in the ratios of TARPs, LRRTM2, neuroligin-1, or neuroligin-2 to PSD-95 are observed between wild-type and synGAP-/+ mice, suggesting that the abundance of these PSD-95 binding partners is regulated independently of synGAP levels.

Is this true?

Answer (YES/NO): NO